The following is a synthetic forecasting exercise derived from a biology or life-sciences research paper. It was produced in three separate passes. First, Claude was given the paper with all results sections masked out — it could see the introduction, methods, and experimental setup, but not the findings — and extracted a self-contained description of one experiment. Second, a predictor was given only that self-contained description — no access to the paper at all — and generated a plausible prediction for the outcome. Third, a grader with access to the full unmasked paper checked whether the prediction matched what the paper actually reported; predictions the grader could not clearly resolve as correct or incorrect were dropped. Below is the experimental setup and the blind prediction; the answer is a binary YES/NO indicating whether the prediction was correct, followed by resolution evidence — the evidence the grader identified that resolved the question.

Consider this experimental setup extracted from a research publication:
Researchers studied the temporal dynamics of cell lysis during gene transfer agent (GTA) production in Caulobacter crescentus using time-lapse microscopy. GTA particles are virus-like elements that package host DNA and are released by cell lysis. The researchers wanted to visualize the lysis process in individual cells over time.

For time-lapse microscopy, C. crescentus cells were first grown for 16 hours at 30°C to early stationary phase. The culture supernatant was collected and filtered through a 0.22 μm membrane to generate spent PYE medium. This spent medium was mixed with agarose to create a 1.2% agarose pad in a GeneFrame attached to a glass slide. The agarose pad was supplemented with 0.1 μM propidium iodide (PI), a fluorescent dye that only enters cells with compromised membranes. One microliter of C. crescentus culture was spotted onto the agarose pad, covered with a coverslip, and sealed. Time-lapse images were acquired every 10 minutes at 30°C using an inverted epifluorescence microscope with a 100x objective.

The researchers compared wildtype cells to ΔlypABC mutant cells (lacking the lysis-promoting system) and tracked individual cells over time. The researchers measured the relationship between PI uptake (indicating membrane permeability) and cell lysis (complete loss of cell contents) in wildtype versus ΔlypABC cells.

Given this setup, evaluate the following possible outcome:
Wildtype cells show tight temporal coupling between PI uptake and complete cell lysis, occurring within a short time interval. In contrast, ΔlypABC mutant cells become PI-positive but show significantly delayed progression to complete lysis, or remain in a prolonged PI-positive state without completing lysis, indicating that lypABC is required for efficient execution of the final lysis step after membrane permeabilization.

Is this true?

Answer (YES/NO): YES